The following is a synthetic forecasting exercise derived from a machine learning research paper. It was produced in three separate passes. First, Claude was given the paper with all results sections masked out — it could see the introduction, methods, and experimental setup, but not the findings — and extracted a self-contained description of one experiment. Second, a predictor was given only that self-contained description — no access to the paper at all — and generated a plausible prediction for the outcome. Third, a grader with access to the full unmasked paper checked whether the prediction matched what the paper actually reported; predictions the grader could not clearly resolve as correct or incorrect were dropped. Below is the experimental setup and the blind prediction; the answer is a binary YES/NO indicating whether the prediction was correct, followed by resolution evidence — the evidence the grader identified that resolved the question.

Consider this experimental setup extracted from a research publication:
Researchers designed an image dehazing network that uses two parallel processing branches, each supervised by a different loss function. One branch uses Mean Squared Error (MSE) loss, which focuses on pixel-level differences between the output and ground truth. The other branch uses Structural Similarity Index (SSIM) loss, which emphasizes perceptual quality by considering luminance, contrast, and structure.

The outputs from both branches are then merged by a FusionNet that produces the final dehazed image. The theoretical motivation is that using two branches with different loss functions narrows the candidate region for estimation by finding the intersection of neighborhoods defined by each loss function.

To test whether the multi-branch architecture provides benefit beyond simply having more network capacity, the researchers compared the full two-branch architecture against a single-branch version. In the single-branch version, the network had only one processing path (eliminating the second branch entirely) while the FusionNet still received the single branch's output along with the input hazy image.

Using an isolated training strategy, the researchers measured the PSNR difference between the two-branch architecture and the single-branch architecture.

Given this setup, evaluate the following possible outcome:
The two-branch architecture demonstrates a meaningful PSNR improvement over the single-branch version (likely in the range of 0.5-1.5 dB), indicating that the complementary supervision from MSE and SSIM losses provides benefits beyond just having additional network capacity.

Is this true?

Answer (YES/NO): NO